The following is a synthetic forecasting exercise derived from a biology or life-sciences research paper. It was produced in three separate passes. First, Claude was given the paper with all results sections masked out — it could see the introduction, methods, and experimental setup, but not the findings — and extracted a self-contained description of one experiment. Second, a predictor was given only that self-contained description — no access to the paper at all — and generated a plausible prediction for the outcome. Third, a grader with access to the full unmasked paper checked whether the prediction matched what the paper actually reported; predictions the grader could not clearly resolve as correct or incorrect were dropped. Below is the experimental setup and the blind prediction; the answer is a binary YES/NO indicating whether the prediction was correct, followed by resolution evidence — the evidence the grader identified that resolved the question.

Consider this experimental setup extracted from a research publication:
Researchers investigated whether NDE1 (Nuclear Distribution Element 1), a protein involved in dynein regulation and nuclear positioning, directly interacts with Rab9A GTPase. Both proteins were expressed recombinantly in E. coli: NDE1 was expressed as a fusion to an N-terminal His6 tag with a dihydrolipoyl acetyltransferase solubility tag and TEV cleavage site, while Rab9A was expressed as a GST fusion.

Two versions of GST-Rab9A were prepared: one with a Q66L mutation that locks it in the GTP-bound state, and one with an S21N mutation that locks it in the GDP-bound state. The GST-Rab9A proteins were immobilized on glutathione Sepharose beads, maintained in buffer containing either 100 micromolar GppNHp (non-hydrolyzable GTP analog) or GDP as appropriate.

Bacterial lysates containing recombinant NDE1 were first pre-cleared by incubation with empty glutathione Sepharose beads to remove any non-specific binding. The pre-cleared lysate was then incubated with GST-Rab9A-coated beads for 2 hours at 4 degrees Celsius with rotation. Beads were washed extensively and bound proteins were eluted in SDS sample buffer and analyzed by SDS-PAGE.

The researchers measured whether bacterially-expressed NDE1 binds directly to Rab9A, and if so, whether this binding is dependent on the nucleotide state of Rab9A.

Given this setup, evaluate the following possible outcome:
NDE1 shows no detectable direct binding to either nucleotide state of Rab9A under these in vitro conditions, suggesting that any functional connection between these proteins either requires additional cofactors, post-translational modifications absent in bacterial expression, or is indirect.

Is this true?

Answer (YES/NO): NO